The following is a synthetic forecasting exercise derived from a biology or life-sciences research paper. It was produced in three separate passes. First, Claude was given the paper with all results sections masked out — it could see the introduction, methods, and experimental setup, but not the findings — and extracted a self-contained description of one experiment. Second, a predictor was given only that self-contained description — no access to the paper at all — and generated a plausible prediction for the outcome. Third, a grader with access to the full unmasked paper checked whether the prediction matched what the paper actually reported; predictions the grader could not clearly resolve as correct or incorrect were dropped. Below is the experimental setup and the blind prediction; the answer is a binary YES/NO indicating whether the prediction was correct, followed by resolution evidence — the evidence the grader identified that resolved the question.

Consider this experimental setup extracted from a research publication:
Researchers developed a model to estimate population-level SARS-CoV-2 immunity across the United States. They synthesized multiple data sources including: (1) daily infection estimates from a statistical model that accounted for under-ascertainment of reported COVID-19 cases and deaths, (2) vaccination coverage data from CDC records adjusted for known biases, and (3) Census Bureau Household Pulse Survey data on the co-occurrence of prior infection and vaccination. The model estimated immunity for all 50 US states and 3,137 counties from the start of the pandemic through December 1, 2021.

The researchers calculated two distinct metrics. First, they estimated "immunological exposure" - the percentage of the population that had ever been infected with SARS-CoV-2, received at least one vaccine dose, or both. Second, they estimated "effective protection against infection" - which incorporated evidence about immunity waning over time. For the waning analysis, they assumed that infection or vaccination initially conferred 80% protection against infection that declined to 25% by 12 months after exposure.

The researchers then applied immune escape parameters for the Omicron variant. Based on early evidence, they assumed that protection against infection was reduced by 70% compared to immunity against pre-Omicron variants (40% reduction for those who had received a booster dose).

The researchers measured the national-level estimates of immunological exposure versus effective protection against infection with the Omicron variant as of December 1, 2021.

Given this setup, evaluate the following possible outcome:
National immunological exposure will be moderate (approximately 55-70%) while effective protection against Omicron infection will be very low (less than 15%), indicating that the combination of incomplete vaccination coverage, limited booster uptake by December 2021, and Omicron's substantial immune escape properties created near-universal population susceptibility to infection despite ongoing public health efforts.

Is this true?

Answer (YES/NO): NO